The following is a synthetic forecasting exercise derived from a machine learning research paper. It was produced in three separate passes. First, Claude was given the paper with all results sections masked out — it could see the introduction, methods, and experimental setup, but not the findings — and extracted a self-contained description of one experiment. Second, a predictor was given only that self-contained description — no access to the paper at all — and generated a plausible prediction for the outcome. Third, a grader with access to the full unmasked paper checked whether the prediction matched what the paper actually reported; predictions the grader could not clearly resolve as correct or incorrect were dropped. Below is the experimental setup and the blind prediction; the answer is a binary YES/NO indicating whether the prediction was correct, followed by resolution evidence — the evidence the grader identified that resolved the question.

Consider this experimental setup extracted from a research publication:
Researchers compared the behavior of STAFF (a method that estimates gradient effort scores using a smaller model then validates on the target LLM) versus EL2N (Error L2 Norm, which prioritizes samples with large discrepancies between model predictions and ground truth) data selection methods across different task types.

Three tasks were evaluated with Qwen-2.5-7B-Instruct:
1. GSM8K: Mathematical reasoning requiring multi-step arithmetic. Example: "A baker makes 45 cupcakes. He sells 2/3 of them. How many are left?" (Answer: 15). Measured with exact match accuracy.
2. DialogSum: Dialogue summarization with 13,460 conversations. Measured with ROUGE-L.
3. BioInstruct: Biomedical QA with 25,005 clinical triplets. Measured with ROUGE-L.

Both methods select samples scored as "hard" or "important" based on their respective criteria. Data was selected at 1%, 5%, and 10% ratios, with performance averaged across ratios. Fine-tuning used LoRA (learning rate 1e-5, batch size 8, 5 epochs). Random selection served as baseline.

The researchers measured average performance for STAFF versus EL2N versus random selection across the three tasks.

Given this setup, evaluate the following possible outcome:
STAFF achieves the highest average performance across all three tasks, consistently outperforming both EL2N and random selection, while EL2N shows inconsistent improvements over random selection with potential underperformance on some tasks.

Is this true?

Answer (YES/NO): NO